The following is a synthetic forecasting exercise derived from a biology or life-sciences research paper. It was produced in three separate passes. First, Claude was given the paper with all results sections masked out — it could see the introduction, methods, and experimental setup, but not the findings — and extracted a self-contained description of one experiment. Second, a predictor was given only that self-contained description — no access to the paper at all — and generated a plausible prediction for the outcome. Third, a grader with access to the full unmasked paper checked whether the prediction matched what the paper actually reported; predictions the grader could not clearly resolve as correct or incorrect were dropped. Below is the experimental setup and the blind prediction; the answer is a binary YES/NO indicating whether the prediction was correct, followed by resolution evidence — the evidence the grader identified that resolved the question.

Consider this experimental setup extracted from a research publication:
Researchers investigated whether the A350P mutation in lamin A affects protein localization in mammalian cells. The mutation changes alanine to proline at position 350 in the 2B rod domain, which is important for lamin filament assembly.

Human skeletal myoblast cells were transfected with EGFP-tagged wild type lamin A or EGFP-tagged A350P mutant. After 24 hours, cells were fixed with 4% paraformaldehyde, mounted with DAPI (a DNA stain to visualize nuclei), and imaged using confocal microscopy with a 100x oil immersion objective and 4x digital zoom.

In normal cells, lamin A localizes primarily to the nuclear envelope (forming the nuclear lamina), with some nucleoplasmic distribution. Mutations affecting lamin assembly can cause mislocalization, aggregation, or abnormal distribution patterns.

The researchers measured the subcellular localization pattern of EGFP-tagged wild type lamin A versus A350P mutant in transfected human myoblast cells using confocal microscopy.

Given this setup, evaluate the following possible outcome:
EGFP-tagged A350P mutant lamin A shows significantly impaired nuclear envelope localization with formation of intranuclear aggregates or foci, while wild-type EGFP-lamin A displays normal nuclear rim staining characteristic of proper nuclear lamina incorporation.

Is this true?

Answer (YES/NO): YES